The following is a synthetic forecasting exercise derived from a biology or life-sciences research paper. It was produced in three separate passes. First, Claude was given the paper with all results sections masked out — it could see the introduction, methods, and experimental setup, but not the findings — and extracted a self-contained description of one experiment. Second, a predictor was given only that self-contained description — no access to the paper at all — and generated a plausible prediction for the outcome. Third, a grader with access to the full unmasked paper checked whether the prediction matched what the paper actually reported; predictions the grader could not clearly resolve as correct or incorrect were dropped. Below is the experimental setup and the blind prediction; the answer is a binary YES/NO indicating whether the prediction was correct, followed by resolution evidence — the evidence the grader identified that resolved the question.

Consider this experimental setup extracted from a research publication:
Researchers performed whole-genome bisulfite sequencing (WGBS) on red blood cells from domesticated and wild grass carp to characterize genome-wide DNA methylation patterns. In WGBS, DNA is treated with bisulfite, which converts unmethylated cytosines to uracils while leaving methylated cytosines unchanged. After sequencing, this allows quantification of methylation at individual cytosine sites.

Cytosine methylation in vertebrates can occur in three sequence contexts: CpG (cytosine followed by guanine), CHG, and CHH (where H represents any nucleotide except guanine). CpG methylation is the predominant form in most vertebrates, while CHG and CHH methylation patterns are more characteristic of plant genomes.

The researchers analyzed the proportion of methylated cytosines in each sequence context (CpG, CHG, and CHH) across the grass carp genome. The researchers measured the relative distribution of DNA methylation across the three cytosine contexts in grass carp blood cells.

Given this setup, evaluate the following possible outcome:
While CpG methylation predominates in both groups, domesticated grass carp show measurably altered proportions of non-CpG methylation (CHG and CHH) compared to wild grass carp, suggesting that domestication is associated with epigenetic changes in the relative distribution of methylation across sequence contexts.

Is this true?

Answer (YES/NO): NO